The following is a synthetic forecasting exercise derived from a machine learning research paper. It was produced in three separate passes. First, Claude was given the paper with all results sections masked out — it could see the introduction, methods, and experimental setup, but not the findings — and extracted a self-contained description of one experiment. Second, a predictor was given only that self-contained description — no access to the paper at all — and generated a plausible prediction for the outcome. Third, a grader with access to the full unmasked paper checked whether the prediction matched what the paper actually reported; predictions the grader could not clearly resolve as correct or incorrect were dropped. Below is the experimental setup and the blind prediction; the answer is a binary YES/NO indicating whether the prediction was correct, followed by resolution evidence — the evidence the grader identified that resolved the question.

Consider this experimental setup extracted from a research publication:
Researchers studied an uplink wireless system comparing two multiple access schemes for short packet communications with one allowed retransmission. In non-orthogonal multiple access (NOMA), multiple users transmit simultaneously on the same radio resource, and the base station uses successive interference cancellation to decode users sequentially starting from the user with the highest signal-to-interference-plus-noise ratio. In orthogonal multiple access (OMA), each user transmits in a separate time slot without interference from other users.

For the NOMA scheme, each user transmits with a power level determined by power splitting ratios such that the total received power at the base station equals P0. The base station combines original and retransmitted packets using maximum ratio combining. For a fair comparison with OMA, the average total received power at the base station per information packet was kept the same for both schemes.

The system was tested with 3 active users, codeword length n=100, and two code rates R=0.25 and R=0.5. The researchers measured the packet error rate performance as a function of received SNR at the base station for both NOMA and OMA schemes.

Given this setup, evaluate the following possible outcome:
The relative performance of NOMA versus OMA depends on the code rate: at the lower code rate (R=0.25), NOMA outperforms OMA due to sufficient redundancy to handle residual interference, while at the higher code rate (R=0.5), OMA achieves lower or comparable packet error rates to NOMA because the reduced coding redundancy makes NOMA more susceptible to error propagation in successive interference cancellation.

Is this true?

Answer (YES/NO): NO